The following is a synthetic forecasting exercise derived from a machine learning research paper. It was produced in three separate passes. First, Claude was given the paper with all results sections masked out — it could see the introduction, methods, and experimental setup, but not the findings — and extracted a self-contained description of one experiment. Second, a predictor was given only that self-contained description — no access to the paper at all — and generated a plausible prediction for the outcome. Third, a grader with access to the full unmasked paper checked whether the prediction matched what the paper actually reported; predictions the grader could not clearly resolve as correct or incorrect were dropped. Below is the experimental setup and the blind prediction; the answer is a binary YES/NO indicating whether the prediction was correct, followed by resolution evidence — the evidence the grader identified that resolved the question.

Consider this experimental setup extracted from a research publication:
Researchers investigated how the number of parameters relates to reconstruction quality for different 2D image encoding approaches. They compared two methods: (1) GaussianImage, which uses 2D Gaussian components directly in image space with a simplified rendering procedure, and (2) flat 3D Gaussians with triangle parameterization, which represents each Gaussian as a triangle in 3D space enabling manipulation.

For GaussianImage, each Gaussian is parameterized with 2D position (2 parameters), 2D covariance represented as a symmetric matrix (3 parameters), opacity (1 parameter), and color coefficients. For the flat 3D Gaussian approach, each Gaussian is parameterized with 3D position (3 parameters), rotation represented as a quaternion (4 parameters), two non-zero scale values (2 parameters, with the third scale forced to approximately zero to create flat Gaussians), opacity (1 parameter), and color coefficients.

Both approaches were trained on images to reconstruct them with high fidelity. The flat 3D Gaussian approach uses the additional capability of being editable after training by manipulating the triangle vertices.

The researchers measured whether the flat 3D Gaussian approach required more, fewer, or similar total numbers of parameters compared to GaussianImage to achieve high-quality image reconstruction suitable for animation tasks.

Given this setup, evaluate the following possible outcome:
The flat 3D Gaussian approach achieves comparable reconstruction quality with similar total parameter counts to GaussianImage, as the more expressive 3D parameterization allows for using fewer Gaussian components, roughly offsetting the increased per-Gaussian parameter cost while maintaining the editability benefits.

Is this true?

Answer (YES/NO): NO